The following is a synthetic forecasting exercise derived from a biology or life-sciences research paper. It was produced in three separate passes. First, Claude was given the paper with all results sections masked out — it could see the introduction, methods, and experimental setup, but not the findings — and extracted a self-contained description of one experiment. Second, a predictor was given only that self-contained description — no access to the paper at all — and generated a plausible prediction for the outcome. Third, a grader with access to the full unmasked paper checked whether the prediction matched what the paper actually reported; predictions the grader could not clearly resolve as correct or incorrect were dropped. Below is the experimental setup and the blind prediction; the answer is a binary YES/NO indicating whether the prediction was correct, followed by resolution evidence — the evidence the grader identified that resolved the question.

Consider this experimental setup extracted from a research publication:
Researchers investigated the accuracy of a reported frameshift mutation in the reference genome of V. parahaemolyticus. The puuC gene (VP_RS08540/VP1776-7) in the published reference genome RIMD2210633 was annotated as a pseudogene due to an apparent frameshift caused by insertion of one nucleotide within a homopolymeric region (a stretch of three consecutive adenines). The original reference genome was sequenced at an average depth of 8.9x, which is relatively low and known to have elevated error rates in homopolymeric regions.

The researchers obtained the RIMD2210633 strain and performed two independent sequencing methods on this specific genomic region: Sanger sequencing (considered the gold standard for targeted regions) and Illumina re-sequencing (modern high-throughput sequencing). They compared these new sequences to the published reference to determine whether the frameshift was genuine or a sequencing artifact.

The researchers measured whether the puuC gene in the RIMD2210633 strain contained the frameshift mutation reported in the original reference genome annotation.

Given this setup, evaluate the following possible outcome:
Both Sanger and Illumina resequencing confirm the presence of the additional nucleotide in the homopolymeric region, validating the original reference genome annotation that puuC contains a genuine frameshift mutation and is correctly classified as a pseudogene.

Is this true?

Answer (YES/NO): NO